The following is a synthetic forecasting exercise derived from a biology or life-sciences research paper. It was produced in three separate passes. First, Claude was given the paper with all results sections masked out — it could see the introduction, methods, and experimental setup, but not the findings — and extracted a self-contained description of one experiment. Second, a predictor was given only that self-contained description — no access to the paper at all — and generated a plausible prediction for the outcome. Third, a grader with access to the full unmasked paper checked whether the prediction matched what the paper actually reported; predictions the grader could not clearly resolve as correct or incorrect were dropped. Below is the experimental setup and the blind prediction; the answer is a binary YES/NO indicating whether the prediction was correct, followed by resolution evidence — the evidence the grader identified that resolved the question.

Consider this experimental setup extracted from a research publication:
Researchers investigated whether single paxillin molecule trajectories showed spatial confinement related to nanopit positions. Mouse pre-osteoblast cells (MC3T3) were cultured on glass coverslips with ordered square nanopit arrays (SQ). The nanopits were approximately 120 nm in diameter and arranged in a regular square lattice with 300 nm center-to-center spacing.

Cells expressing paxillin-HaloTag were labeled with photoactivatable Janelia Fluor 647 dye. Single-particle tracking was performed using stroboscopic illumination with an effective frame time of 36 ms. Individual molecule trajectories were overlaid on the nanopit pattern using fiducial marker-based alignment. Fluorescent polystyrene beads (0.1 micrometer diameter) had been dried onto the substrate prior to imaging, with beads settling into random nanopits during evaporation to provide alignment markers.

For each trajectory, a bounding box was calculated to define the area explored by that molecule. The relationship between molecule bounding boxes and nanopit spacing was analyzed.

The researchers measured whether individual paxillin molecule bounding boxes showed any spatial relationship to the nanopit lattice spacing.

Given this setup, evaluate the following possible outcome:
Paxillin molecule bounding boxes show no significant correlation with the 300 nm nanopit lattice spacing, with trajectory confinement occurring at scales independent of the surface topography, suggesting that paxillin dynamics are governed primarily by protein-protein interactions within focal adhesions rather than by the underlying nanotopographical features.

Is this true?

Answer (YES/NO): NO